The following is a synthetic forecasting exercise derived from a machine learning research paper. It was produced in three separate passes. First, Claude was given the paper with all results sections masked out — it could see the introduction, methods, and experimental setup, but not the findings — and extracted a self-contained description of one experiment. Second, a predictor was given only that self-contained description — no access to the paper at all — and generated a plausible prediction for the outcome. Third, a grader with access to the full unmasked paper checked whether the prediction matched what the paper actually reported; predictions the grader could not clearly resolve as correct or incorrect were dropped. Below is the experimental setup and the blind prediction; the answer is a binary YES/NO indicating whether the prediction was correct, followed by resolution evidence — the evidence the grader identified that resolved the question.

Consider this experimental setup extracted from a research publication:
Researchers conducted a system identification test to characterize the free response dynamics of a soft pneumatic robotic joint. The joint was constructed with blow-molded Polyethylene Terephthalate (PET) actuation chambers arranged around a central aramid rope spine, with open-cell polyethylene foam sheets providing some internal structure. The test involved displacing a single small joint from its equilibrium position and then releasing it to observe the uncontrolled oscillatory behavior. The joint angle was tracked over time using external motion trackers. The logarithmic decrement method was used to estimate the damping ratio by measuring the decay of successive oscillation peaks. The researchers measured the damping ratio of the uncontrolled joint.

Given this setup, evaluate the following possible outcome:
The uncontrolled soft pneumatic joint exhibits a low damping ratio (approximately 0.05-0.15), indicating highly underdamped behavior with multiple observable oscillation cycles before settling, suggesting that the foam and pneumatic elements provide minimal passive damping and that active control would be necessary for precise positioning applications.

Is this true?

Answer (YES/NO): NO